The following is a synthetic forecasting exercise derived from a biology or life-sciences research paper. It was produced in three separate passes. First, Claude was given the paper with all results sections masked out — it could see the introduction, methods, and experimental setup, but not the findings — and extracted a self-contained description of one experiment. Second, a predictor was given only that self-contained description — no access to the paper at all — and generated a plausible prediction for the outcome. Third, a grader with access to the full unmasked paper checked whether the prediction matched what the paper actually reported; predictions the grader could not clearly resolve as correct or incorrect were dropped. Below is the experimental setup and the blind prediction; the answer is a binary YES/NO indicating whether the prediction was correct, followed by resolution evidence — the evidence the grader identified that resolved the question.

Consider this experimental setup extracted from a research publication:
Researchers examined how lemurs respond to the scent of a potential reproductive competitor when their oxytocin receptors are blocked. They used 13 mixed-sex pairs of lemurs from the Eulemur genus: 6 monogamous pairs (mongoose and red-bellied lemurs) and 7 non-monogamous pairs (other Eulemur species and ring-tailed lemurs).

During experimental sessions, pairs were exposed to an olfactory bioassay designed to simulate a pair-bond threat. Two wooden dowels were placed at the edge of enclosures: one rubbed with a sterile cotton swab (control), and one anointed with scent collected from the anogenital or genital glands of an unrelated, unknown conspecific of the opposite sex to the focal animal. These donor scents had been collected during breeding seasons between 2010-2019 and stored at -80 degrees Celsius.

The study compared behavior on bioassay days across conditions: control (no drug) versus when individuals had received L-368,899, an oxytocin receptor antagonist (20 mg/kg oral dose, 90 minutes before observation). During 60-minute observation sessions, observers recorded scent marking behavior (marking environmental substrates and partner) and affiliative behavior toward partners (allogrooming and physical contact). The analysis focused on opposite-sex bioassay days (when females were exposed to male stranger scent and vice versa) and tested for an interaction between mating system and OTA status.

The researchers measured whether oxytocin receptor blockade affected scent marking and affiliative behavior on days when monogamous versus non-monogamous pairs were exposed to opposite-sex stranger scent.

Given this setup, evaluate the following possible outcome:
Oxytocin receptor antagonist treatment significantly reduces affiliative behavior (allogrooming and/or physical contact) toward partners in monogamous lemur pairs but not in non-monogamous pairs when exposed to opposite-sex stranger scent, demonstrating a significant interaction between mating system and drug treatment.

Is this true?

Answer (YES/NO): NO